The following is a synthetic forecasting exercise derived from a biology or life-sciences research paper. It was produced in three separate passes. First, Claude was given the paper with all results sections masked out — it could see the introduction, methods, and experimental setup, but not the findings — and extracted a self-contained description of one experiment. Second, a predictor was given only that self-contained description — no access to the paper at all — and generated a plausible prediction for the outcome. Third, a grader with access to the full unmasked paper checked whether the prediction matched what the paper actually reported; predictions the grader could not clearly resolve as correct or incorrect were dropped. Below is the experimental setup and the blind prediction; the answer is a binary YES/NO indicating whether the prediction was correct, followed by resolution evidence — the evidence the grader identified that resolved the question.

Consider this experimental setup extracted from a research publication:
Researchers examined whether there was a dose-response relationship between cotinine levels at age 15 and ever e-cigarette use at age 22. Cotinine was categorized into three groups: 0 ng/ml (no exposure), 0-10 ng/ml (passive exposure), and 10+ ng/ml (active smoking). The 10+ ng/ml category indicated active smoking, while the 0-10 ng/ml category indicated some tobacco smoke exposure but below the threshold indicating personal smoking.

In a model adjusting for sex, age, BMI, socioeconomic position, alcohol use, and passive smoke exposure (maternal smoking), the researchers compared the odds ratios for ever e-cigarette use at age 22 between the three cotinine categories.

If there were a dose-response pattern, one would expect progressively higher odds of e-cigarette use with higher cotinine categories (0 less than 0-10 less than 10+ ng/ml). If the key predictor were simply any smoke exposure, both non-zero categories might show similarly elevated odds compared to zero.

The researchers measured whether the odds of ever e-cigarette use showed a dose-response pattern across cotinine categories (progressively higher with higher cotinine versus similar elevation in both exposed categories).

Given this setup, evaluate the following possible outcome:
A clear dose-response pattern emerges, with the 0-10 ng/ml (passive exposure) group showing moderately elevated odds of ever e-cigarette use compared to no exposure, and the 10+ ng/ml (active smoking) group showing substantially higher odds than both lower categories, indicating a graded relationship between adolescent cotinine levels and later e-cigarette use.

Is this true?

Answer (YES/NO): NO